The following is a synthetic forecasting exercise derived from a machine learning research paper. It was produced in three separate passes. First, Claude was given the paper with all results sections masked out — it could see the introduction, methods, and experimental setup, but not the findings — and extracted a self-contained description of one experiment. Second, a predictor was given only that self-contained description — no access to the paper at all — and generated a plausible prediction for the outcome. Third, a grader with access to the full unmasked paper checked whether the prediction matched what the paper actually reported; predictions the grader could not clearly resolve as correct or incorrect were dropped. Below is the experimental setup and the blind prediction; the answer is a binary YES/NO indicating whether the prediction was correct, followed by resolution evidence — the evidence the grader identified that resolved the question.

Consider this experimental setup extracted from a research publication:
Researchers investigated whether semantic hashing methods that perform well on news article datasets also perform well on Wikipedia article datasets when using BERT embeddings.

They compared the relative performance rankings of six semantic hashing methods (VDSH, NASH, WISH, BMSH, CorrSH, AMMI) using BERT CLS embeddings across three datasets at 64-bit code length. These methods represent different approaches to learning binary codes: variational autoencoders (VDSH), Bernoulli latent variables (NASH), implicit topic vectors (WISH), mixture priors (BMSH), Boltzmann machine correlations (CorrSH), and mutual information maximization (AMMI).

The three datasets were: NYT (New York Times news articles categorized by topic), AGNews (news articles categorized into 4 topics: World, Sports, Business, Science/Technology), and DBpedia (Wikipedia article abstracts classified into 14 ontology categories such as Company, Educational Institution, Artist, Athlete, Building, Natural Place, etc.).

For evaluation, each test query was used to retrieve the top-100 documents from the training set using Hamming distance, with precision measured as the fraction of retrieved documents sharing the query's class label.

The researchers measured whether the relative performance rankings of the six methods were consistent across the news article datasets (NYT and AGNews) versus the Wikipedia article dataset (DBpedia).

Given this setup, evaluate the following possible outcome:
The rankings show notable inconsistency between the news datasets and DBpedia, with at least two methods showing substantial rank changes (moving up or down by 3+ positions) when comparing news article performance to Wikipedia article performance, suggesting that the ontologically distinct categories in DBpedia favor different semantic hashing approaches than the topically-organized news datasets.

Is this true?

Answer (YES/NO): NO